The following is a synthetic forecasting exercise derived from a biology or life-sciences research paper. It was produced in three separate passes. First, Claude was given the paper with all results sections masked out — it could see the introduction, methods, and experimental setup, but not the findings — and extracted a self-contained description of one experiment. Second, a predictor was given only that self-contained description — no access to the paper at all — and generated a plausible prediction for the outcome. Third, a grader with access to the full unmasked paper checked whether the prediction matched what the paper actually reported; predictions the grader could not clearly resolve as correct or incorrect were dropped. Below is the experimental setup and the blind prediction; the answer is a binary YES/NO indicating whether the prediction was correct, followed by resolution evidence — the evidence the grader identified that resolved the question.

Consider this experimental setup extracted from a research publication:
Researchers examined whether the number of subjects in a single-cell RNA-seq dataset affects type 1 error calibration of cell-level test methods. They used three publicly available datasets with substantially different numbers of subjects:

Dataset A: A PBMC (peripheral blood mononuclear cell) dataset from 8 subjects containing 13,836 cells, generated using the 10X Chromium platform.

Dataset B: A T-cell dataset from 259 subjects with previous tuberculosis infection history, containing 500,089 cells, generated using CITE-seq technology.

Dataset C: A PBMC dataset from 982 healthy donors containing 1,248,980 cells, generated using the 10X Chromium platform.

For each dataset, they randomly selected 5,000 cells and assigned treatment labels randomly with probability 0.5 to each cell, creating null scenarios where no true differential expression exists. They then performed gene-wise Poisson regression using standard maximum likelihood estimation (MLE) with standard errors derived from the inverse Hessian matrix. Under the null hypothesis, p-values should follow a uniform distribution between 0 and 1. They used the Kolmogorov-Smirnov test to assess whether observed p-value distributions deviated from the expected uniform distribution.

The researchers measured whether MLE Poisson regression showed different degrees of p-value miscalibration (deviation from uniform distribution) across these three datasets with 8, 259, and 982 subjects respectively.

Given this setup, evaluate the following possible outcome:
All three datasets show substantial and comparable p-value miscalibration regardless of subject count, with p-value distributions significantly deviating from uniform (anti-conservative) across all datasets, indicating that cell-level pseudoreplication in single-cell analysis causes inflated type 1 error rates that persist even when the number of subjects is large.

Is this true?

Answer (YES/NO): NO